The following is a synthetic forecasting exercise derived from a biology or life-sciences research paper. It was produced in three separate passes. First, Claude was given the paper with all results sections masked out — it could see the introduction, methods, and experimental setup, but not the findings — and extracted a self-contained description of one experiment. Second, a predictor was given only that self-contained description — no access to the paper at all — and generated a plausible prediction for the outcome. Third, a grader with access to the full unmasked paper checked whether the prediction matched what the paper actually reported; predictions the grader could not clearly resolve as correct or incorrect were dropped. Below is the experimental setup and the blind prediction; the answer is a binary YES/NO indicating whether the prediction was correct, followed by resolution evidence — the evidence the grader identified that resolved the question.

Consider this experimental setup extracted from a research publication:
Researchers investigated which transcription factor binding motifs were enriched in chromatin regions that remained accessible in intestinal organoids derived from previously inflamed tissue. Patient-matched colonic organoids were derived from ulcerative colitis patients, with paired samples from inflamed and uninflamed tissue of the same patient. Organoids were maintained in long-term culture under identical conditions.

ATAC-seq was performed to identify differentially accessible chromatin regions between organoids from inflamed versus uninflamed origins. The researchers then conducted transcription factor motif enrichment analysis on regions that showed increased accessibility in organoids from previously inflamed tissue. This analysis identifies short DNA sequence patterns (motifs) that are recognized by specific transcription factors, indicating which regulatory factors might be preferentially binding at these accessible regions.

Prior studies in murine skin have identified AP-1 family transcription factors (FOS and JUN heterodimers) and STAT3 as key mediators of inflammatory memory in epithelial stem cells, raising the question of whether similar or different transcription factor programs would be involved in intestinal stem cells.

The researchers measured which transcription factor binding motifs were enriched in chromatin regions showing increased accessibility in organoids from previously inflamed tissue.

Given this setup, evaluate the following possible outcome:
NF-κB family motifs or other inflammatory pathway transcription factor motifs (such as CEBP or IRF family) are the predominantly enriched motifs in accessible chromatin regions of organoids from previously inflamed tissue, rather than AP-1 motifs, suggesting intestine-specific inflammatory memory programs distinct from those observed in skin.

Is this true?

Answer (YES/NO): NO